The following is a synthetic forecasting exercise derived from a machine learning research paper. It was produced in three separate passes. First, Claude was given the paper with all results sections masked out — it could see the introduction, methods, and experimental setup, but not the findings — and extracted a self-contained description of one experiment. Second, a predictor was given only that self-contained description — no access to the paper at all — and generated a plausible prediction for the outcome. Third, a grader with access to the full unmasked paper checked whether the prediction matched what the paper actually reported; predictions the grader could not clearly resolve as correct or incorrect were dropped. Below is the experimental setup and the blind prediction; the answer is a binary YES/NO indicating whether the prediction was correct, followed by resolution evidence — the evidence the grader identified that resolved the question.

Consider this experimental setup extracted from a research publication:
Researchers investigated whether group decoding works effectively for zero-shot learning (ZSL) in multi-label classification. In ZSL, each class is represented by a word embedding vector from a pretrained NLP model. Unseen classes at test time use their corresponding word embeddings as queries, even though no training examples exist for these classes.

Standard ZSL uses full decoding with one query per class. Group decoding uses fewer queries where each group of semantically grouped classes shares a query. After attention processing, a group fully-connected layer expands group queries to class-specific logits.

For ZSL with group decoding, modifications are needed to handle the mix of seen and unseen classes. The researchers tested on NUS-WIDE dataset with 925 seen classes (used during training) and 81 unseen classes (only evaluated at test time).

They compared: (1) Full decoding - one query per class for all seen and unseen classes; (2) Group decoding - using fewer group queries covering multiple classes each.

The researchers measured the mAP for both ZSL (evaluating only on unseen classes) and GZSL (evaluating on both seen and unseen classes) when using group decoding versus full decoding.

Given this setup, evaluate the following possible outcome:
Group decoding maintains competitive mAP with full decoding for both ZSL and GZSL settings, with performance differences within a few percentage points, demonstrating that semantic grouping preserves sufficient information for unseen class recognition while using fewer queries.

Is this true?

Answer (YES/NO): NO